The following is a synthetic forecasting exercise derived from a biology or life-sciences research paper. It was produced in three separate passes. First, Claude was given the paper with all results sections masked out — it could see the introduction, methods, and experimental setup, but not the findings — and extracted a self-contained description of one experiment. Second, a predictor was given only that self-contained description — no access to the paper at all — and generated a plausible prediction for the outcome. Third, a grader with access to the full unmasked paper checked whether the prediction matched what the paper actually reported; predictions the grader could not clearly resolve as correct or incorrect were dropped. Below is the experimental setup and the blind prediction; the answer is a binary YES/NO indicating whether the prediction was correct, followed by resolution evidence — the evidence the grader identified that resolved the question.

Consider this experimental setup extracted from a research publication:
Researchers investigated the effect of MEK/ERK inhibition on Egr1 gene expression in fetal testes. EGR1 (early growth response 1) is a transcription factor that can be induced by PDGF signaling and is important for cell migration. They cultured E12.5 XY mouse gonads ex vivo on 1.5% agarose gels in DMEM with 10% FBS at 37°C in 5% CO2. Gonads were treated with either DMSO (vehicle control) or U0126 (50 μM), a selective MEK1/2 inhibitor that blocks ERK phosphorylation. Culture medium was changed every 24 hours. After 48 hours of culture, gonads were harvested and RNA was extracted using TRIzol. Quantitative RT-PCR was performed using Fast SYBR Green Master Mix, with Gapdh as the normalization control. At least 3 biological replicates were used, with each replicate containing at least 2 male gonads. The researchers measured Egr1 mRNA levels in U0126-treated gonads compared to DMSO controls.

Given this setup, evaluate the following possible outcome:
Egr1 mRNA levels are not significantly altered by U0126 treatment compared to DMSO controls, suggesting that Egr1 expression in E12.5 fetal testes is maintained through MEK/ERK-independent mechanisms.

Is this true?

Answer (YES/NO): NO